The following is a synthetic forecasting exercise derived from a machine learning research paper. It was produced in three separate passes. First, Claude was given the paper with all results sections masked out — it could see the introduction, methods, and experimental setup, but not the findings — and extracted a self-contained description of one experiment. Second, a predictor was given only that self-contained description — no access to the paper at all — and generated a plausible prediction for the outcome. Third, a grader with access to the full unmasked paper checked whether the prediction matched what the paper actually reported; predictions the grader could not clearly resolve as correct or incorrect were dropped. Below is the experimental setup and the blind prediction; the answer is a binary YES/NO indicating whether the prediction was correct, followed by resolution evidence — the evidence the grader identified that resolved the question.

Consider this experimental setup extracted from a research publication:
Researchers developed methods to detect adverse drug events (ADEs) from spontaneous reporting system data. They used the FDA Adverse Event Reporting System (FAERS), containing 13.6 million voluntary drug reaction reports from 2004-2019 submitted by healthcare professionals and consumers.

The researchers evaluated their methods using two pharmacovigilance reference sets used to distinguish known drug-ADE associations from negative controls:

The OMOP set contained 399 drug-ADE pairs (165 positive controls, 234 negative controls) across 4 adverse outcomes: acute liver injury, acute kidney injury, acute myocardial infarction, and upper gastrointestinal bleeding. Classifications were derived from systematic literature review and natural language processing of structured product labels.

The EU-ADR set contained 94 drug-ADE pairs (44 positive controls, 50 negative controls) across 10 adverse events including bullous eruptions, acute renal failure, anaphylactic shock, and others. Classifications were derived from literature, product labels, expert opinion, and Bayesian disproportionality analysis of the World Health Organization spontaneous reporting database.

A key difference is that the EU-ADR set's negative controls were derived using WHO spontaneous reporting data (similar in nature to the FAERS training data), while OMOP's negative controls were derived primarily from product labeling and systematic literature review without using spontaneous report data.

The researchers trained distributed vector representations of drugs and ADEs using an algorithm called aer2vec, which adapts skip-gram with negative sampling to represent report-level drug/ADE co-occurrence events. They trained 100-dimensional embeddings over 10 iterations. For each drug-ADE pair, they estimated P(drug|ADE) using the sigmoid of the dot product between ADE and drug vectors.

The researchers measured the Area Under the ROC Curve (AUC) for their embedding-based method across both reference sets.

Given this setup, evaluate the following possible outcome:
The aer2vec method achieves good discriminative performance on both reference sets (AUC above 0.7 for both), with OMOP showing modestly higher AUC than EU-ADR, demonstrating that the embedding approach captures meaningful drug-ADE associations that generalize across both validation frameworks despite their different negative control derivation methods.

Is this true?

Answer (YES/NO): NO